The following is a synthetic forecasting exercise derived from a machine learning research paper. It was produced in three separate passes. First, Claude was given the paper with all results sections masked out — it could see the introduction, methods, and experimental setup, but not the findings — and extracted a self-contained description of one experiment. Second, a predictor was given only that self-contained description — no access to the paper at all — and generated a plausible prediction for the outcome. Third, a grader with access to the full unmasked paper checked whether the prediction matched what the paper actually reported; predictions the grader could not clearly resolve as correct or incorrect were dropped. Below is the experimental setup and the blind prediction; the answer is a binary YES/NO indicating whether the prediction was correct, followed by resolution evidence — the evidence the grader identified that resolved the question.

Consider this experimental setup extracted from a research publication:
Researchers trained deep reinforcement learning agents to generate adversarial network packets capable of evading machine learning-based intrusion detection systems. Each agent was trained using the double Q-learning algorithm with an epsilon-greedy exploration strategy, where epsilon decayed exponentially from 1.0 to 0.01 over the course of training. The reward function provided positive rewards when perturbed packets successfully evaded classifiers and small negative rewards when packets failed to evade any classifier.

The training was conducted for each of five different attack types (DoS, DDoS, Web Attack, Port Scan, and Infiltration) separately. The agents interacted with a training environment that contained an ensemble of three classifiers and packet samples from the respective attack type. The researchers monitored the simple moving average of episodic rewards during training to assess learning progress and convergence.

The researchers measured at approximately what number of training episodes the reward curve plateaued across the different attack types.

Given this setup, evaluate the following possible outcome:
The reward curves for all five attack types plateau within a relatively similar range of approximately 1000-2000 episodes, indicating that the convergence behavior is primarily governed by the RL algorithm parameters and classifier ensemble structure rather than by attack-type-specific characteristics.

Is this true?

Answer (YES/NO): NO